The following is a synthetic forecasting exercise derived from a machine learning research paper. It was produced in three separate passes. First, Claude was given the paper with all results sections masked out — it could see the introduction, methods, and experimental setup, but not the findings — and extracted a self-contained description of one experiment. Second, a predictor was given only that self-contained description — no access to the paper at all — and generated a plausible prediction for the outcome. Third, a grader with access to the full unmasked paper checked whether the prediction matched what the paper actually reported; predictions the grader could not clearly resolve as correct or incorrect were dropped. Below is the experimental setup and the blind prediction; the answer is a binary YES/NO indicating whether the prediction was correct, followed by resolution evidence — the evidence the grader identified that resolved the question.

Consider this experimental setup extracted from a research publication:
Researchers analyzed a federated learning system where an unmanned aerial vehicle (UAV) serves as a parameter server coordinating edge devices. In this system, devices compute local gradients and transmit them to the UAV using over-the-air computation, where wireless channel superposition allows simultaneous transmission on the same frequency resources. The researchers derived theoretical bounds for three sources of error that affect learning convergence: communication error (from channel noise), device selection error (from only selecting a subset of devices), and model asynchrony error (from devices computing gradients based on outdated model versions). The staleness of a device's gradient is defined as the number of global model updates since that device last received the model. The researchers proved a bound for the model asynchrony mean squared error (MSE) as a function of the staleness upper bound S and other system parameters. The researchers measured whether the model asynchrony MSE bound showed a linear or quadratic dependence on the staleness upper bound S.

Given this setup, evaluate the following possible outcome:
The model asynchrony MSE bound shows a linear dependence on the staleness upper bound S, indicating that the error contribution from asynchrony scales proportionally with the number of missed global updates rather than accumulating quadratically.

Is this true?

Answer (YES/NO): NO